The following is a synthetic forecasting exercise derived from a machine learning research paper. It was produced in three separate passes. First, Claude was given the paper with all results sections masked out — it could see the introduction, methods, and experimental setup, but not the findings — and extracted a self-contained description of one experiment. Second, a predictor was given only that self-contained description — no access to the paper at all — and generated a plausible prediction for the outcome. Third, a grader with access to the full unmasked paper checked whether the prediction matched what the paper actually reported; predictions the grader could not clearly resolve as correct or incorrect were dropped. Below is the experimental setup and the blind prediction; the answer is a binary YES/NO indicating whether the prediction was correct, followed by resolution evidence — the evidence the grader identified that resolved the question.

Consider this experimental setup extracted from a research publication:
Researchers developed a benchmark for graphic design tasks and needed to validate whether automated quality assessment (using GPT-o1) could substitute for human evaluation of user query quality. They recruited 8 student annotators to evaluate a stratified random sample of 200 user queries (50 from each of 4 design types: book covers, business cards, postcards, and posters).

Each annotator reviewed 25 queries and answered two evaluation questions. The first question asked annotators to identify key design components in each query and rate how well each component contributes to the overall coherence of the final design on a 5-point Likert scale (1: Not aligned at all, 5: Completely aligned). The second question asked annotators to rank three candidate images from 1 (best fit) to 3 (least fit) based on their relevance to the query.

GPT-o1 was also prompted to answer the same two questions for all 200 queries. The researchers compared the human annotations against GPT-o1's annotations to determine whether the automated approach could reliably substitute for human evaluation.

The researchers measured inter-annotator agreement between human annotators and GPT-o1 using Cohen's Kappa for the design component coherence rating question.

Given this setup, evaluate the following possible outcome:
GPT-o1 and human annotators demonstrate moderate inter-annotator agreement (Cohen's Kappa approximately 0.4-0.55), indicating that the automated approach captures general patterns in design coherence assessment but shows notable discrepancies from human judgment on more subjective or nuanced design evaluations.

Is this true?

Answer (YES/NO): NO